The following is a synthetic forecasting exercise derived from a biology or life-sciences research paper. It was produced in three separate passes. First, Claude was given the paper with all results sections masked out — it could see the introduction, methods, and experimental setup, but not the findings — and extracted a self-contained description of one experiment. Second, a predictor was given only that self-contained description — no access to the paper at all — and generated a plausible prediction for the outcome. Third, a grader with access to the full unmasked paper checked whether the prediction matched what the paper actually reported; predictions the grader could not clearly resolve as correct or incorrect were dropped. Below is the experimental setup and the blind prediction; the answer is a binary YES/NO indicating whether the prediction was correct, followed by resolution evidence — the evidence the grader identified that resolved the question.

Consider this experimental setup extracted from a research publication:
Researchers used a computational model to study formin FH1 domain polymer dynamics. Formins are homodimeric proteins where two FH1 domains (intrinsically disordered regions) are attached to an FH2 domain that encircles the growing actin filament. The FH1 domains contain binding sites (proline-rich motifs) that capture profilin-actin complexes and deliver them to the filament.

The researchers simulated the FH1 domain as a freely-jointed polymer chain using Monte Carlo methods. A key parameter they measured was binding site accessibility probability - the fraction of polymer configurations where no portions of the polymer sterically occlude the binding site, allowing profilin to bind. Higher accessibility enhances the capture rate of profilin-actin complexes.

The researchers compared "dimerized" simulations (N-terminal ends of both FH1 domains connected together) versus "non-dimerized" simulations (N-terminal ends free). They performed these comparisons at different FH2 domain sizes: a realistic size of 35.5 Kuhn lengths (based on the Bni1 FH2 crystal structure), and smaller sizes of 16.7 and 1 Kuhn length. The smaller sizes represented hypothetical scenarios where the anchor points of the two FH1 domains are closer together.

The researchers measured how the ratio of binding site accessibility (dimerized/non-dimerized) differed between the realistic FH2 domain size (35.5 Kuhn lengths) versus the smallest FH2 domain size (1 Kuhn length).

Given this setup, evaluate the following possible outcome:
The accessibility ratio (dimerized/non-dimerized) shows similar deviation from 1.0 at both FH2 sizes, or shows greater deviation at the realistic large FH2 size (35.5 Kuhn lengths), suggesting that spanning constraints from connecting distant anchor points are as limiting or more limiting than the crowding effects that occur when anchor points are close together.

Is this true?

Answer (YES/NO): NO